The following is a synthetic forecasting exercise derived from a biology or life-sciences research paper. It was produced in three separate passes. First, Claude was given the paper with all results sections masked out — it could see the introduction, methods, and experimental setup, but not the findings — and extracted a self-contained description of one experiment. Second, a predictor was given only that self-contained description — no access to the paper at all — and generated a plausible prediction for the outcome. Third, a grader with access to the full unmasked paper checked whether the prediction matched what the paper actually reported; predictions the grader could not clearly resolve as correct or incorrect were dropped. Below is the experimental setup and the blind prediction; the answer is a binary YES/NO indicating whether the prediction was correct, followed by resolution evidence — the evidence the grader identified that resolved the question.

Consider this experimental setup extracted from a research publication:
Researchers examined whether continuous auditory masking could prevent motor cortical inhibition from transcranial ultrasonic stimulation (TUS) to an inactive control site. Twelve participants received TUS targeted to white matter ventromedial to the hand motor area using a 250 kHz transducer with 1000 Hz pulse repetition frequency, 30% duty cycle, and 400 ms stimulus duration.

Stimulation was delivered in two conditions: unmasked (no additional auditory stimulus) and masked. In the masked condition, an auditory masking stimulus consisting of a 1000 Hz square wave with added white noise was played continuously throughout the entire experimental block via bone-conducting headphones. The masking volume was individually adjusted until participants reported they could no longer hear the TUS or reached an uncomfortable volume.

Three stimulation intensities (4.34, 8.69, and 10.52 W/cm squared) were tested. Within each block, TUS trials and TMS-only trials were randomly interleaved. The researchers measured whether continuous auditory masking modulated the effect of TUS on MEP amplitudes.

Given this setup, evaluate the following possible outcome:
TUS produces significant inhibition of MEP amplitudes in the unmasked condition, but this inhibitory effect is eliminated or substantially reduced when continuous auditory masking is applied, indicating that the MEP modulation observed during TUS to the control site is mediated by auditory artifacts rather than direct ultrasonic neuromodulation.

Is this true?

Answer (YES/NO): YES